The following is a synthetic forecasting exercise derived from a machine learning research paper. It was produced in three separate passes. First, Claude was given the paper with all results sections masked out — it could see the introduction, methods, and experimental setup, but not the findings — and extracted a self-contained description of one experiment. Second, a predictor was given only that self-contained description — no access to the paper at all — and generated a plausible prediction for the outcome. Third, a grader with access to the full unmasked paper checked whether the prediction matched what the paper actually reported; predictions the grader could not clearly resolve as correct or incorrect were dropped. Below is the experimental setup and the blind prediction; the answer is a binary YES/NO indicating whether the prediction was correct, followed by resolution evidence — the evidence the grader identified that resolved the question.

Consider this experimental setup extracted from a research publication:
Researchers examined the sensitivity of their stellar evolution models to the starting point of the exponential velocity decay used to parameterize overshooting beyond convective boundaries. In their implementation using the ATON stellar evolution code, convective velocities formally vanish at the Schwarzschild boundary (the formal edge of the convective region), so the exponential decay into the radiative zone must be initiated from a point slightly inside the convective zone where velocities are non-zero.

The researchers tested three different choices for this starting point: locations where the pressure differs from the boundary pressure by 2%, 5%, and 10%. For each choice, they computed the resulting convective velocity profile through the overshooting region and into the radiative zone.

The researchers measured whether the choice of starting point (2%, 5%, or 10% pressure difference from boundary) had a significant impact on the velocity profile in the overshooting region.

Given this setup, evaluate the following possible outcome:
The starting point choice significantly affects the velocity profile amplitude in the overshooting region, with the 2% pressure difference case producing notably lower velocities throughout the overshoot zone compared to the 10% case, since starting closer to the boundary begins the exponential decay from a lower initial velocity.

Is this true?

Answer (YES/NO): NO